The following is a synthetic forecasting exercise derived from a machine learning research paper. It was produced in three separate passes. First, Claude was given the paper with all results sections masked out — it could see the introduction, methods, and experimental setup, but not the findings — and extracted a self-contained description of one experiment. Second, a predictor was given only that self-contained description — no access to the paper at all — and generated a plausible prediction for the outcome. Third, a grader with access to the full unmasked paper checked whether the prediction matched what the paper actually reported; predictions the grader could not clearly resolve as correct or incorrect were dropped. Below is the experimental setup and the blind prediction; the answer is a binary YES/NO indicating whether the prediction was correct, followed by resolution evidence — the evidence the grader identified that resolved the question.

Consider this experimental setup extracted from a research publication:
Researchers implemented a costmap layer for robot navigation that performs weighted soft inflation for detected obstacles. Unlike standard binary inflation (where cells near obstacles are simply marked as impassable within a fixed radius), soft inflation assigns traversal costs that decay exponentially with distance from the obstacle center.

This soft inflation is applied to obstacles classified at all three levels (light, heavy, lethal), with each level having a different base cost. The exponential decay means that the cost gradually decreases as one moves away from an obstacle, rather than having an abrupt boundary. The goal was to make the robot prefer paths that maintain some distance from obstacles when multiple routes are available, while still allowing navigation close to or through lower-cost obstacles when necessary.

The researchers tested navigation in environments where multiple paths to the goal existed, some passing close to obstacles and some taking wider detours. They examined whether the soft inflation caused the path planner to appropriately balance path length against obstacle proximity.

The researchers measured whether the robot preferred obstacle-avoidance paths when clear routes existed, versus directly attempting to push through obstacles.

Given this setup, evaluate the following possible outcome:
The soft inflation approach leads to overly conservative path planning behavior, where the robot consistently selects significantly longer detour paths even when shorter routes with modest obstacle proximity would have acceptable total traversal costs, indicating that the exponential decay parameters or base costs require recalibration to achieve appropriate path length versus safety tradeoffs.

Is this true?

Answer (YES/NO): NO